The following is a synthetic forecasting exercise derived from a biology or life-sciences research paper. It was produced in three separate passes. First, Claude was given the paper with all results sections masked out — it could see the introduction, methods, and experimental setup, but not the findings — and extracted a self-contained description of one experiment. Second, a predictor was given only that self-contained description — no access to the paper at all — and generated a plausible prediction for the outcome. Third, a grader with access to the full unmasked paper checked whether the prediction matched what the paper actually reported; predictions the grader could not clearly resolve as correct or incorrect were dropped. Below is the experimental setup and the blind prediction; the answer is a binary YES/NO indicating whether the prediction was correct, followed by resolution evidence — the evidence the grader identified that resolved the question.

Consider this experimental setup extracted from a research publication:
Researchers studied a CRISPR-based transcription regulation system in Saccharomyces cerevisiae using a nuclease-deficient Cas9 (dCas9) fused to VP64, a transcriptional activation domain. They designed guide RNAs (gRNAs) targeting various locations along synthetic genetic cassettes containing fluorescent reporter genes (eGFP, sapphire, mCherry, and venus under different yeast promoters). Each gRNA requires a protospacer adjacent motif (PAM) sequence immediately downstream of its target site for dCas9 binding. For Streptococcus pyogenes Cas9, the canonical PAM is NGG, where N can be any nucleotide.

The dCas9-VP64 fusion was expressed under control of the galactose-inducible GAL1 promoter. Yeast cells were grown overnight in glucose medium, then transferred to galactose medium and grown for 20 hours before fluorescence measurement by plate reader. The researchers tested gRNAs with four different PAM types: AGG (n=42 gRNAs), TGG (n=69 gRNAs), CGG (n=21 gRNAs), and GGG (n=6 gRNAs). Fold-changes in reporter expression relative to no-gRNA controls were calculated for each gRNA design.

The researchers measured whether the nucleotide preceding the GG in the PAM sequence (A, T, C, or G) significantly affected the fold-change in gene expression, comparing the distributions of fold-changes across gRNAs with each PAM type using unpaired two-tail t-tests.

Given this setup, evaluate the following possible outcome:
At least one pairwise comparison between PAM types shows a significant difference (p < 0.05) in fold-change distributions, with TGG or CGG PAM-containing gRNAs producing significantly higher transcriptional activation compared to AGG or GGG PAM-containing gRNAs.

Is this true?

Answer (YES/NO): NO